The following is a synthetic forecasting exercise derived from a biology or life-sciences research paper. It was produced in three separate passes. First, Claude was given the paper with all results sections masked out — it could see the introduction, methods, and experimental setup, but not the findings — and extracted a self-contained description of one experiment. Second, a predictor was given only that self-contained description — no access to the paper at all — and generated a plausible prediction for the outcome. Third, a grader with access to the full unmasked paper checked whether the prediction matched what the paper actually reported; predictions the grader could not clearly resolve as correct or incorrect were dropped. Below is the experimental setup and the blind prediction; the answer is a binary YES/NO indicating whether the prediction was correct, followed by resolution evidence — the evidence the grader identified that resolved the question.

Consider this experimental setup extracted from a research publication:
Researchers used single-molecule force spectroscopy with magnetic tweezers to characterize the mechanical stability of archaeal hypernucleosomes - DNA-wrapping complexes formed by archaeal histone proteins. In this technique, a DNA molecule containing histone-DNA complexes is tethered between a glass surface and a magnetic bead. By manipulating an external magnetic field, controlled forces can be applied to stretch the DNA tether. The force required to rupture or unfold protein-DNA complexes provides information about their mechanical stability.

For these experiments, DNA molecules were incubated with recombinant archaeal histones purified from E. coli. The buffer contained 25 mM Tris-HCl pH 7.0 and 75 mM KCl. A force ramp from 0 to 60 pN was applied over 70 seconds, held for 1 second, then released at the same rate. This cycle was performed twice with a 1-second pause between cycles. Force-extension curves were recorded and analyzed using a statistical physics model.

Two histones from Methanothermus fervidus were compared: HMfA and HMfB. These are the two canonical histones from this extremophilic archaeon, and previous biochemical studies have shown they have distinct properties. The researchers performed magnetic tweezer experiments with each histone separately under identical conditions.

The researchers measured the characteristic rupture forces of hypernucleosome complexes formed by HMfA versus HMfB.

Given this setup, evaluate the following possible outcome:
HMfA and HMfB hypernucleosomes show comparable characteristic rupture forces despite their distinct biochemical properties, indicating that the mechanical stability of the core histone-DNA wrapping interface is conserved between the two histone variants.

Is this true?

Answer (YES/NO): NO